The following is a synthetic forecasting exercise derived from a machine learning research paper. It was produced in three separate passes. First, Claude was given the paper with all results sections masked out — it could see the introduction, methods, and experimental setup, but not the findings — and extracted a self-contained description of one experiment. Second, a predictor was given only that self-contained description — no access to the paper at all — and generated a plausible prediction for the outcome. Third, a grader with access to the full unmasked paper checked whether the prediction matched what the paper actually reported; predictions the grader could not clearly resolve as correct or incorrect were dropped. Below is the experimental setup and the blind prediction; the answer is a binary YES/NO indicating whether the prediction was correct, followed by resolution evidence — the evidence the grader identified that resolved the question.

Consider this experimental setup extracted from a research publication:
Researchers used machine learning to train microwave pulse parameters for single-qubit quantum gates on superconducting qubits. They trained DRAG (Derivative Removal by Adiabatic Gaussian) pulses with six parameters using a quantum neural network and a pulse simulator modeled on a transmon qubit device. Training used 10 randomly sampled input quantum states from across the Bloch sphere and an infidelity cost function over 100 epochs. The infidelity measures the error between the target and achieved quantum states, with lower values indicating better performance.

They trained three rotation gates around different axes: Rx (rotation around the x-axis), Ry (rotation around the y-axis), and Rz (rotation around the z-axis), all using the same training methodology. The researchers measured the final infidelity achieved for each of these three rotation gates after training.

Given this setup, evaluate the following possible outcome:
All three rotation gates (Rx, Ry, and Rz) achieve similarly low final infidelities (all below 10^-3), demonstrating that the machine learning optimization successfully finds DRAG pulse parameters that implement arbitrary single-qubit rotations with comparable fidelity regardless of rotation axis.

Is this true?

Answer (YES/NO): NO